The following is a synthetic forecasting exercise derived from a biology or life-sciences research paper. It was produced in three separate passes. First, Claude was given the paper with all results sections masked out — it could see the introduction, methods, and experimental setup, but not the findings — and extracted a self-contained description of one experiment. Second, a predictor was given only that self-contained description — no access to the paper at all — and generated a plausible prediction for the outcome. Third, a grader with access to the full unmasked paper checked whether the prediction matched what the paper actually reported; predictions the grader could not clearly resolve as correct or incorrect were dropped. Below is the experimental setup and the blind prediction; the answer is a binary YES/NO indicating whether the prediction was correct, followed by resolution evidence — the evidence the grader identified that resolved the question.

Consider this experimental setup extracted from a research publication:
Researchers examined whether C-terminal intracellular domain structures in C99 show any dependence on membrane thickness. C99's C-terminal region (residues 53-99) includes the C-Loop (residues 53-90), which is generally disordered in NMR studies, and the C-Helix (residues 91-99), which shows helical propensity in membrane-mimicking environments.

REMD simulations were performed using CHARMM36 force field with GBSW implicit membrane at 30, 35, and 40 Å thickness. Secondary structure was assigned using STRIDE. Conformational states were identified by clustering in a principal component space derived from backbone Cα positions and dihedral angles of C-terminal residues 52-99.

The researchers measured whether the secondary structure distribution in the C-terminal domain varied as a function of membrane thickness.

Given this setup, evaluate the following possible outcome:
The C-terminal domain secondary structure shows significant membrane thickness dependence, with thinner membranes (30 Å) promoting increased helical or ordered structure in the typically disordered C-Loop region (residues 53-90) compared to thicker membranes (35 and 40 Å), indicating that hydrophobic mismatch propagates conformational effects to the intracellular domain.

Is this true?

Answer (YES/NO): NO